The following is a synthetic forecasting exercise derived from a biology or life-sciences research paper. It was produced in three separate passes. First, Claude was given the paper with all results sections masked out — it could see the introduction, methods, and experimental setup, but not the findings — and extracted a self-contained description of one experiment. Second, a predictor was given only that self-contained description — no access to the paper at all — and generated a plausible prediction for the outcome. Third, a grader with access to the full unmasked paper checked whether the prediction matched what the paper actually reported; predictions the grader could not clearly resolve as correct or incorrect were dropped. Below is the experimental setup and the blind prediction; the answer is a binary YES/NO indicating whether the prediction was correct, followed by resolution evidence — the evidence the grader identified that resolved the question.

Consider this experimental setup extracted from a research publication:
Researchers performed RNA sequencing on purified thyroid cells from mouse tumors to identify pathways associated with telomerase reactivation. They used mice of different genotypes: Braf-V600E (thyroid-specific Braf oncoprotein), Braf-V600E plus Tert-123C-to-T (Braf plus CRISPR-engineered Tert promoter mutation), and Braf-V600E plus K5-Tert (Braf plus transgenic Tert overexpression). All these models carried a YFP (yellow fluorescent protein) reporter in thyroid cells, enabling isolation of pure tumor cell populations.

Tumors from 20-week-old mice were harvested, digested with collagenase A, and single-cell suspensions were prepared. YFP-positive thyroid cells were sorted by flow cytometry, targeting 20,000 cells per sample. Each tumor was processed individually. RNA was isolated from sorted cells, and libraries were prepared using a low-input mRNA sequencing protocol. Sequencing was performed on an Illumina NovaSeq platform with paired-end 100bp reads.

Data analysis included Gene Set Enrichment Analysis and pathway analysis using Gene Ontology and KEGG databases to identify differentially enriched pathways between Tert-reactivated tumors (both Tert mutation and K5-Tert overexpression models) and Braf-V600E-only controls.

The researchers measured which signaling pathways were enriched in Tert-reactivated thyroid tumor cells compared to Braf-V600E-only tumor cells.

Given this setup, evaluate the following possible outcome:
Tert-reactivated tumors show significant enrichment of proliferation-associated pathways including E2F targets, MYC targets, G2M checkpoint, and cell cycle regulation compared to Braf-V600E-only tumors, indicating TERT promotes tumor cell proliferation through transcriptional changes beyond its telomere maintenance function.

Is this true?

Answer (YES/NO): NO